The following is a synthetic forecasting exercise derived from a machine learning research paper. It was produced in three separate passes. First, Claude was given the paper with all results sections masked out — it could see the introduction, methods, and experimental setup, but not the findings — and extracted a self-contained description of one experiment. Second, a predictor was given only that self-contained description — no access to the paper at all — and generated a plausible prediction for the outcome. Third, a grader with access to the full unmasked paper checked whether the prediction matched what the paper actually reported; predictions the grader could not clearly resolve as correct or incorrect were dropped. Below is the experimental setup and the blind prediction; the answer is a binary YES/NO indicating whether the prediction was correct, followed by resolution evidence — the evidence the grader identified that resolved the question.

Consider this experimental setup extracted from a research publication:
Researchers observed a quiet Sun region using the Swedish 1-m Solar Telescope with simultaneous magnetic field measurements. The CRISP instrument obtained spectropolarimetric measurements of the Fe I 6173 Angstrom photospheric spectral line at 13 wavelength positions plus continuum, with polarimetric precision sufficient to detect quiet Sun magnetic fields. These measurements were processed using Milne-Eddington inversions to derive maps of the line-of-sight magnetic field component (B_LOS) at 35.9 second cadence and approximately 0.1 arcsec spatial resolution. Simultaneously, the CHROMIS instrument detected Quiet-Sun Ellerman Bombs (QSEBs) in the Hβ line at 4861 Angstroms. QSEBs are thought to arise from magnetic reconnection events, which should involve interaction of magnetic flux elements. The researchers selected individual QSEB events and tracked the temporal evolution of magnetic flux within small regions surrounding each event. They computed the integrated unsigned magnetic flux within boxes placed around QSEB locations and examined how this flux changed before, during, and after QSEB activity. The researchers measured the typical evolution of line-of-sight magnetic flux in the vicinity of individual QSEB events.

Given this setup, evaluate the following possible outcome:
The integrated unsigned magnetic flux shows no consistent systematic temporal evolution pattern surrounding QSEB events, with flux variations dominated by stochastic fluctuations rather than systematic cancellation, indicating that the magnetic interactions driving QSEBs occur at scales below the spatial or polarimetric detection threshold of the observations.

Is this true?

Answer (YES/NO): NO